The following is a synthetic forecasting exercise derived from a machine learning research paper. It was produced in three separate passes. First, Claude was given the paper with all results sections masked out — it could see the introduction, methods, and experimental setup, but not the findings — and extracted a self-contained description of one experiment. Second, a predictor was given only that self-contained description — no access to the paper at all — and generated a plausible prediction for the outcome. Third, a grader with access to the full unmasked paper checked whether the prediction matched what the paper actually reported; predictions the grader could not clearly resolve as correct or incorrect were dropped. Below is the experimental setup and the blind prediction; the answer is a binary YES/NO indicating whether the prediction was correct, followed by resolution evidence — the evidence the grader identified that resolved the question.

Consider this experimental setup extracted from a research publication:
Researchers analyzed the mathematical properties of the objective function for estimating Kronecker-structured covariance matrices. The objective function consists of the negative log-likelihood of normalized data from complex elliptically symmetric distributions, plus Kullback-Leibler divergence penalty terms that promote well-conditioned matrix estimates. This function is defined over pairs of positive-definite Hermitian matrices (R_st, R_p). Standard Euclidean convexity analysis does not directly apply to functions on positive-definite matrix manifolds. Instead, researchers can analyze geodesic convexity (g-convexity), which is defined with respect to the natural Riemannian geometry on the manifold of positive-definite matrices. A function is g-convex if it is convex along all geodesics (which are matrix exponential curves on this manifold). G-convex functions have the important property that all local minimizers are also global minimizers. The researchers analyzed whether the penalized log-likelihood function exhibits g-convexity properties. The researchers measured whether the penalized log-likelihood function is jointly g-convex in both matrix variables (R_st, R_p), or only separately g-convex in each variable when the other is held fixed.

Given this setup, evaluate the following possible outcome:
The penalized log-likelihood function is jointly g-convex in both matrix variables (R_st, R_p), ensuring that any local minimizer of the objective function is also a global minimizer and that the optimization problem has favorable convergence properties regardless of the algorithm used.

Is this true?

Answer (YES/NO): NO